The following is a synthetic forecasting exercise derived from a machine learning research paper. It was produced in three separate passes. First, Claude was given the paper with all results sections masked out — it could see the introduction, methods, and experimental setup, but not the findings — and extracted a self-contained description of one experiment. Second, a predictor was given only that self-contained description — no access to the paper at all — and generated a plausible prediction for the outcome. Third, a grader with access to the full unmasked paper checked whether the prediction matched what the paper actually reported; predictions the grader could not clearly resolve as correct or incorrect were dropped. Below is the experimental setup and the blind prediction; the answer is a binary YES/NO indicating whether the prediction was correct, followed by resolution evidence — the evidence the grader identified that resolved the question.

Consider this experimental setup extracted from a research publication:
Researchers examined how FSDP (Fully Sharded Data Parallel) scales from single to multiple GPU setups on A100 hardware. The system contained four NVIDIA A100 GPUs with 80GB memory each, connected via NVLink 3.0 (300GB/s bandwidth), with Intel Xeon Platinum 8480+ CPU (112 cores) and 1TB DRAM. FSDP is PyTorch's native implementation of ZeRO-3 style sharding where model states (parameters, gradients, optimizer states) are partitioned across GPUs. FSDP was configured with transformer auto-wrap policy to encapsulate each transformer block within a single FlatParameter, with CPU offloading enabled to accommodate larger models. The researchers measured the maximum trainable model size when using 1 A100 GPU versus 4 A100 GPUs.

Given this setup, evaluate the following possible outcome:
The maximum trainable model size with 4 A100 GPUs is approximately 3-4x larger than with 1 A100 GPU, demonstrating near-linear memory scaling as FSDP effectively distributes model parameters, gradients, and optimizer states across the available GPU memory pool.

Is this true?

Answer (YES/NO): YES